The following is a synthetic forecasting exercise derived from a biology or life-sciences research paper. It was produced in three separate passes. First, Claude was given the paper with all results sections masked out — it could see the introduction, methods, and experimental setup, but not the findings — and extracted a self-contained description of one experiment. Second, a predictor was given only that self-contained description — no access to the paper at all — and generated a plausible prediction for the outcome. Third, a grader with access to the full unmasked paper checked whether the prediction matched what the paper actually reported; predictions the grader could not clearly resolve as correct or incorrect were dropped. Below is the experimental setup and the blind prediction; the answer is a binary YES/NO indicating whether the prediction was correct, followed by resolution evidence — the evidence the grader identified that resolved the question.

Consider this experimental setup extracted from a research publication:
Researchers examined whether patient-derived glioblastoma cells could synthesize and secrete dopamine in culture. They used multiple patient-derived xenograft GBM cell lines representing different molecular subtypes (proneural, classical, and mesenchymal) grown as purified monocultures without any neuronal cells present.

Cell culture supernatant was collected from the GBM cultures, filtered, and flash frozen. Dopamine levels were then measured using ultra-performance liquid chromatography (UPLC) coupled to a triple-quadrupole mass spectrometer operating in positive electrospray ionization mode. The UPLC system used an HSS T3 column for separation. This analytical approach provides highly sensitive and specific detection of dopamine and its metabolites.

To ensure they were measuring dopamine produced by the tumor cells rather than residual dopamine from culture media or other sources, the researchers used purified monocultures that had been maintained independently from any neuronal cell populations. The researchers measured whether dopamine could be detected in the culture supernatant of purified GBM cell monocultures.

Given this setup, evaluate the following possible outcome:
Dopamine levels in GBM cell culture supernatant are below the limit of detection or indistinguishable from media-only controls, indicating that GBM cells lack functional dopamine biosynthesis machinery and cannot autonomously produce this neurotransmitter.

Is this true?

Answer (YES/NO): NO